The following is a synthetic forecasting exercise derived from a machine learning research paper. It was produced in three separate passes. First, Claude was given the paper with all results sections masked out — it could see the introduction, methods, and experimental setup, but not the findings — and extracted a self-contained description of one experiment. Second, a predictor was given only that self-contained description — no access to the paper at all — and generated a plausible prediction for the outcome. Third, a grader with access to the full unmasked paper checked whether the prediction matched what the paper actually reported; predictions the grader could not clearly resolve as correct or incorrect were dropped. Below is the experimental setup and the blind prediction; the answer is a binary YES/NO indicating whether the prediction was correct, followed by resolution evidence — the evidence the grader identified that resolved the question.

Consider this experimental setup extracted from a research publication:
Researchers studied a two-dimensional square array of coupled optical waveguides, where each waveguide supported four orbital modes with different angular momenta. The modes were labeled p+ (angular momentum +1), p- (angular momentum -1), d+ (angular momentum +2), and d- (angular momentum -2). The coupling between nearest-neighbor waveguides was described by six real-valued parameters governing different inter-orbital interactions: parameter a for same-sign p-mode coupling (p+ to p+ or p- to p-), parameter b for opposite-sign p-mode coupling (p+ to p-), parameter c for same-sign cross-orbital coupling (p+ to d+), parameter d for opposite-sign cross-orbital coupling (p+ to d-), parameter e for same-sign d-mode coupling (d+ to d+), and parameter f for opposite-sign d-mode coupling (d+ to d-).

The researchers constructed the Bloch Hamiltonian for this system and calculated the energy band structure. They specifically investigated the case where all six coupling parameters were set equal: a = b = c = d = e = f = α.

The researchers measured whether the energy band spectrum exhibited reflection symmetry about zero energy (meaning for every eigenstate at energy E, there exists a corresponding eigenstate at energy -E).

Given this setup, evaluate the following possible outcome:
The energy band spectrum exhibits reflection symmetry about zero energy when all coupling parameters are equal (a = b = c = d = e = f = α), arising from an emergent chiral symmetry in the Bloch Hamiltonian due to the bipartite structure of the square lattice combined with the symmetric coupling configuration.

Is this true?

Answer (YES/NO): YES